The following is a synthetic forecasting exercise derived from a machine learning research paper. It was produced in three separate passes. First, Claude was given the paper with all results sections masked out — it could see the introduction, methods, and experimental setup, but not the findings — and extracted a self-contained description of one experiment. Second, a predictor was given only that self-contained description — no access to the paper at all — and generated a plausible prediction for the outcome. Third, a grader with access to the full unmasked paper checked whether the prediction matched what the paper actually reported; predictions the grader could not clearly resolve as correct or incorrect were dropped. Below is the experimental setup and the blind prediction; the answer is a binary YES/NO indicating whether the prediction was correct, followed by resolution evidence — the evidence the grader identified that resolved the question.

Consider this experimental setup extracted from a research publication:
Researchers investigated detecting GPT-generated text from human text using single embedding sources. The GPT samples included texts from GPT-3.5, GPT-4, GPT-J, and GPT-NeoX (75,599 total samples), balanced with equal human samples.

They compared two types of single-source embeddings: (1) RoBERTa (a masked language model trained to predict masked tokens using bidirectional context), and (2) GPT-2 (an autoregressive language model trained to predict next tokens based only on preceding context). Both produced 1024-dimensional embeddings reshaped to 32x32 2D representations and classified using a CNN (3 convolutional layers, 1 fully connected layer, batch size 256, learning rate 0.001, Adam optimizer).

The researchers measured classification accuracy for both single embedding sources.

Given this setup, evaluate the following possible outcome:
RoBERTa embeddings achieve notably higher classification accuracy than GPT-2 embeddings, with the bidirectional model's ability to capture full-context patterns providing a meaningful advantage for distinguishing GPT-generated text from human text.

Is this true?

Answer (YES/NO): NO